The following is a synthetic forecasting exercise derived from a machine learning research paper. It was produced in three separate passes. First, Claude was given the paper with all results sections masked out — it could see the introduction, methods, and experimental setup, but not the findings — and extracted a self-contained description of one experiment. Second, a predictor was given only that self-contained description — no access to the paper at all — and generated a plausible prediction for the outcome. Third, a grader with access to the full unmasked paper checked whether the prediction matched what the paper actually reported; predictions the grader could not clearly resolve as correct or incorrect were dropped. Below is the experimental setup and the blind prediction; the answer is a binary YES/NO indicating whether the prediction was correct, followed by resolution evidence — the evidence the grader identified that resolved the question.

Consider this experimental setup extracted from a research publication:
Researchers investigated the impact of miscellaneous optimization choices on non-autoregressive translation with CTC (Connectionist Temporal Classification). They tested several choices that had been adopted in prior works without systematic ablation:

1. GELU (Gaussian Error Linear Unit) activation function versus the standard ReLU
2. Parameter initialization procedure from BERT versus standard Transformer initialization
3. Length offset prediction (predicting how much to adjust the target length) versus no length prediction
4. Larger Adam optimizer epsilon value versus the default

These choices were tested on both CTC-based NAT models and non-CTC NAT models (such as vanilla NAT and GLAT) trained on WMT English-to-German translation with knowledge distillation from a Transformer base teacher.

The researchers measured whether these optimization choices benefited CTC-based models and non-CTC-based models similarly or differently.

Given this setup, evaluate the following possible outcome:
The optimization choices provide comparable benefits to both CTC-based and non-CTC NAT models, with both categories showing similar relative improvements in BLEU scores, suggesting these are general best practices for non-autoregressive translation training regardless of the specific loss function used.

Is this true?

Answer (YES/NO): NO